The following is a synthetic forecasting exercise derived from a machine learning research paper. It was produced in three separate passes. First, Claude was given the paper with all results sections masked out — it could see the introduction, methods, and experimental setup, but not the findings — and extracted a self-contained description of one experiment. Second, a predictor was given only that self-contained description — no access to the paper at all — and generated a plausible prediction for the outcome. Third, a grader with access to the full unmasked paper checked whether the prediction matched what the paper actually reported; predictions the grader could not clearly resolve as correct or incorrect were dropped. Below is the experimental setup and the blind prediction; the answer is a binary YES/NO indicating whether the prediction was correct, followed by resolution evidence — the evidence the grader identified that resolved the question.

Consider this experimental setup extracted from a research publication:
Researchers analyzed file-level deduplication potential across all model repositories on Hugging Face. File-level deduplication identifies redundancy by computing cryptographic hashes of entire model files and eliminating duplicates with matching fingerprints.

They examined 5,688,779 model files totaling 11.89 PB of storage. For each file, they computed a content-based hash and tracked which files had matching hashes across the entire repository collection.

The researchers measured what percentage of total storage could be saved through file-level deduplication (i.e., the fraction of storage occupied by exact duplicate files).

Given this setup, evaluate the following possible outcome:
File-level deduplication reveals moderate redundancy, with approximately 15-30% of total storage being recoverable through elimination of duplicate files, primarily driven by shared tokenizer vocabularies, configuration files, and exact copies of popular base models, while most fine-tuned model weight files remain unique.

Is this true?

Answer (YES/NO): NO